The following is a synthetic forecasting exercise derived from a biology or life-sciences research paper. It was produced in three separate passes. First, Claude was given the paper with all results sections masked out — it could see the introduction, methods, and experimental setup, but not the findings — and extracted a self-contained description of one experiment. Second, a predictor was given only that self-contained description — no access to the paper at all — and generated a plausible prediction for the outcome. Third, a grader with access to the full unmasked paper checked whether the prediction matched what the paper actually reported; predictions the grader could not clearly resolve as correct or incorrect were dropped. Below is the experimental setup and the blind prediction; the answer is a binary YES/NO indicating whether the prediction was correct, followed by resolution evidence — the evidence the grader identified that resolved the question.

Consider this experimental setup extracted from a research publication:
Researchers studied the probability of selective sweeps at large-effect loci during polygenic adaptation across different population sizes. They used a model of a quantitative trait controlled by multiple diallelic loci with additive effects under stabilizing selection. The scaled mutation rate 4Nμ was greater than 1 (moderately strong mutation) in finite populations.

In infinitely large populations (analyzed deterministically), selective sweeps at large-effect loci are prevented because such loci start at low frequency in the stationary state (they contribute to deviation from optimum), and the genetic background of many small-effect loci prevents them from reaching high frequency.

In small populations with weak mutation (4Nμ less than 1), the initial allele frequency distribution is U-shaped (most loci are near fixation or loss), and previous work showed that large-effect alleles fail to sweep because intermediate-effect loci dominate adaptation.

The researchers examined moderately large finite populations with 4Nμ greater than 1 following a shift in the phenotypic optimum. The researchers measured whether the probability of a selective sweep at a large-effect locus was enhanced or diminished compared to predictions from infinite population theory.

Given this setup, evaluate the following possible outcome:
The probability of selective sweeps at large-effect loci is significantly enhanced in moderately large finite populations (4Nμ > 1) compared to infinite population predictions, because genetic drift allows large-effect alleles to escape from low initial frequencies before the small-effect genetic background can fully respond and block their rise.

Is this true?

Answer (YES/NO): NO